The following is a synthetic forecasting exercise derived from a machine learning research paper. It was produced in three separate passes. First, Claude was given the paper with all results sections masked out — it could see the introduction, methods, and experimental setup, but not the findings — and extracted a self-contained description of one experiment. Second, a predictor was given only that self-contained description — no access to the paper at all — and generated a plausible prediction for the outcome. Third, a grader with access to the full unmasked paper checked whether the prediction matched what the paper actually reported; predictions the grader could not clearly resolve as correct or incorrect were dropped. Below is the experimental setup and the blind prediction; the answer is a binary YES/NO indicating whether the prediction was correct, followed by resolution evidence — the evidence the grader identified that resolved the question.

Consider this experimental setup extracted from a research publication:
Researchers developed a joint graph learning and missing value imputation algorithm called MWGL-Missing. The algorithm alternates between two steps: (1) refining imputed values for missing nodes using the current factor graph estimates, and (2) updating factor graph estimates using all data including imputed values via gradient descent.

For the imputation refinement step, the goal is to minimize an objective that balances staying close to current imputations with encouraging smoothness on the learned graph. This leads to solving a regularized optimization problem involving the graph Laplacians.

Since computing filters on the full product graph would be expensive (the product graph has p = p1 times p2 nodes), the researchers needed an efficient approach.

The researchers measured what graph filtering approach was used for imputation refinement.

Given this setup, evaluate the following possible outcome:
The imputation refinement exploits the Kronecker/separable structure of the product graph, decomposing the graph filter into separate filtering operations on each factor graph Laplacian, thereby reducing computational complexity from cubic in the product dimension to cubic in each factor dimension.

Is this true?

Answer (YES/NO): YES